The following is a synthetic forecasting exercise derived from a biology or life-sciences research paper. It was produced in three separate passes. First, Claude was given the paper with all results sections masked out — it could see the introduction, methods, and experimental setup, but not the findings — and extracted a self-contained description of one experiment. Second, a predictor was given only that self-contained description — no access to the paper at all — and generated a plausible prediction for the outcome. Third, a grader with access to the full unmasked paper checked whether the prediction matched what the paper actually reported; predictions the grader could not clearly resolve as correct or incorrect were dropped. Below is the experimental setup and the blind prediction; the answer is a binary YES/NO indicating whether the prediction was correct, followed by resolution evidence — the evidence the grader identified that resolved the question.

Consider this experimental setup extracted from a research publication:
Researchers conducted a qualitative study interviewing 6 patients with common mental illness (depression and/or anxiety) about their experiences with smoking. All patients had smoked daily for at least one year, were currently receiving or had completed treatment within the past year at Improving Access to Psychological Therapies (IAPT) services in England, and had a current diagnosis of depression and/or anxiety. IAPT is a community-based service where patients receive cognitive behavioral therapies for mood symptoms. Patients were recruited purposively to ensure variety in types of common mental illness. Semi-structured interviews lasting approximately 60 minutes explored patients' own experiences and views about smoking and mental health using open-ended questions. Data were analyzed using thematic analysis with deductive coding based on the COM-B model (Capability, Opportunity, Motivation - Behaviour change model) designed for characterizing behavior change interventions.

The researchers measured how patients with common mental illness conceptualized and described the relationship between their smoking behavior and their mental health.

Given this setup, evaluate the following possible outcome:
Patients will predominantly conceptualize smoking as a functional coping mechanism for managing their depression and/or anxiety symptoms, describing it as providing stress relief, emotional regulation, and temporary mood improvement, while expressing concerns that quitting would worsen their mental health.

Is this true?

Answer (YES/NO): NO